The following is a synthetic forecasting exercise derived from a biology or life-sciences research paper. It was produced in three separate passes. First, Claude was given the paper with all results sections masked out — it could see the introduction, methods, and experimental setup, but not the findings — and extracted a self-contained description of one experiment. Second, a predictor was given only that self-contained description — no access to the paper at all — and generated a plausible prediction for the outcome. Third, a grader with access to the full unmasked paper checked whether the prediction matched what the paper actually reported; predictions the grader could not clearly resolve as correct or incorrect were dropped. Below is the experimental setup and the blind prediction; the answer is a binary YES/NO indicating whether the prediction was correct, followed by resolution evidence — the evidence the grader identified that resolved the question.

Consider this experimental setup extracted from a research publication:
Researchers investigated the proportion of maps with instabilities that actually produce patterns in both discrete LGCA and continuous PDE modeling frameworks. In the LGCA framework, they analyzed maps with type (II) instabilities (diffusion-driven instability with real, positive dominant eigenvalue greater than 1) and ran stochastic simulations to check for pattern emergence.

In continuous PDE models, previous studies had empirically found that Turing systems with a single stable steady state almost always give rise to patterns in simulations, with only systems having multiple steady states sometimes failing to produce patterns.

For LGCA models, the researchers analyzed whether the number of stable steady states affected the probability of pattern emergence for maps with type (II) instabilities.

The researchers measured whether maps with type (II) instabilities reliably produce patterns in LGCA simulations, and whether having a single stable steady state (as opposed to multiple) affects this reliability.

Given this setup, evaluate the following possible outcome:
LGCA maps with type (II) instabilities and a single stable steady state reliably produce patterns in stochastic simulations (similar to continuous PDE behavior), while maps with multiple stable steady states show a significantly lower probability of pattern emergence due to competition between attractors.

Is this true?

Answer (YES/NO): NO